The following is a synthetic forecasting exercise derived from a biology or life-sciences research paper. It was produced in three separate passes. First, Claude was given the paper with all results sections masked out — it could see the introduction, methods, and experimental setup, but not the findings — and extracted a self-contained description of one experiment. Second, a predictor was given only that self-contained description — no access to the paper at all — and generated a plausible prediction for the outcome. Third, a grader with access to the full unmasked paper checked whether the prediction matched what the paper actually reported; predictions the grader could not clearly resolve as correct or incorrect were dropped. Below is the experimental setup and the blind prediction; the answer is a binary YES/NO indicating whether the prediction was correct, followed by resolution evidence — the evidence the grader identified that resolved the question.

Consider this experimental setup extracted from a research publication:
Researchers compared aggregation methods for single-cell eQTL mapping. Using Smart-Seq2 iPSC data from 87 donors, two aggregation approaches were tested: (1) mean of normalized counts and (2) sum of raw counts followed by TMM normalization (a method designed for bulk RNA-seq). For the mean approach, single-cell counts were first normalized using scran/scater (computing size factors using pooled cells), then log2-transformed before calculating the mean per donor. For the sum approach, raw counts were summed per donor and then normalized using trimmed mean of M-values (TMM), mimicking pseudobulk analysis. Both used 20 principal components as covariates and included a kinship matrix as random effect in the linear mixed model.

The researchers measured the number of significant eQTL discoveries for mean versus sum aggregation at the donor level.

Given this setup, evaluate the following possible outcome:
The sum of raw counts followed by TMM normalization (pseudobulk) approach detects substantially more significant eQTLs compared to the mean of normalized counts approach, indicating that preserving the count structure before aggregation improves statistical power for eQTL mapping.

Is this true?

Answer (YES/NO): NO